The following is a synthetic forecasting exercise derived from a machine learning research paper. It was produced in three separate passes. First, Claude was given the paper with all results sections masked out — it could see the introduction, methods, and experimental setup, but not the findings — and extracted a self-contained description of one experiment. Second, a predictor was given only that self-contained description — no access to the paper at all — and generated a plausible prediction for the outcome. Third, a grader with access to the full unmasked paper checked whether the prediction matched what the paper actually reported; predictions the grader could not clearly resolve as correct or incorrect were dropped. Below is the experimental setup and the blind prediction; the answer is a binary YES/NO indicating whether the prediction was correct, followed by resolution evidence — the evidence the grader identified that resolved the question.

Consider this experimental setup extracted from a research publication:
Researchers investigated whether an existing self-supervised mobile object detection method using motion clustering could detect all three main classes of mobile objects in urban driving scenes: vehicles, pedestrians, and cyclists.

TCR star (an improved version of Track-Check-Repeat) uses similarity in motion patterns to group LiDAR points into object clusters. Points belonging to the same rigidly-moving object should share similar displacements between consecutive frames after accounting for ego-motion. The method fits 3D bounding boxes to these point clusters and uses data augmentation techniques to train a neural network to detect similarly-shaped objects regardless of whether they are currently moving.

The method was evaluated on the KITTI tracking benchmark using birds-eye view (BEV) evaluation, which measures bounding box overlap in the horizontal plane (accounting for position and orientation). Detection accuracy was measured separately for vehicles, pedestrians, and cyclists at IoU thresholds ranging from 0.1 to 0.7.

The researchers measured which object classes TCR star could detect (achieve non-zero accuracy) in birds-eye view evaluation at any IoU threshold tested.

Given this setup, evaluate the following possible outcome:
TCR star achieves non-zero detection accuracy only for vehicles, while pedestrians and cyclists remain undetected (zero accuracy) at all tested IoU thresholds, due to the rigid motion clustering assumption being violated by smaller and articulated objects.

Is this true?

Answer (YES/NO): YES